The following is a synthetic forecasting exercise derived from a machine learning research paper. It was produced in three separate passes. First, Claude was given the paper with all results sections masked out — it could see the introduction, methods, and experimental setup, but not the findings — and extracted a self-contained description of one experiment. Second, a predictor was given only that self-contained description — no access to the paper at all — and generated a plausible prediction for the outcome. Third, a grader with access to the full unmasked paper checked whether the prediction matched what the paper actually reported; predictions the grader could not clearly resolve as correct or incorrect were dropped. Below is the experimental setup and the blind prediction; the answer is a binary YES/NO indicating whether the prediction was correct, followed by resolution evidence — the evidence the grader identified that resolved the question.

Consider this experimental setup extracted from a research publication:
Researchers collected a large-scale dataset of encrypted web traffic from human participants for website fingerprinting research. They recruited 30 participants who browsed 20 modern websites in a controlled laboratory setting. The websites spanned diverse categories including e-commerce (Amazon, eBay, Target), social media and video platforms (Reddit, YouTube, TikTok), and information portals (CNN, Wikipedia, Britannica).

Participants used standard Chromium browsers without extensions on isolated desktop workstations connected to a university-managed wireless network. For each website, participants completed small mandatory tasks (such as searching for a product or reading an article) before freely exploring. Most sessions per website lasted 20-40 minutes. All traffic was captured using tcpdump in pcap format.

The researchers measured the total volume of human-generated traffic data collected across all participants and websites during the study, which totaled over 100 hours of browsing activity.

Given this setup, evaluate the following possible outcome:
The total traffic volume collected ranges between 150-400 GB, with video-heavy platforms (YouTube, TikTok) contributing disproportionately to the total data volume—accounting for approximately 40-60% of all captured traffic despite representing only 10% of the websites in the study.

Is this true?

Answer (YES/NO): NO